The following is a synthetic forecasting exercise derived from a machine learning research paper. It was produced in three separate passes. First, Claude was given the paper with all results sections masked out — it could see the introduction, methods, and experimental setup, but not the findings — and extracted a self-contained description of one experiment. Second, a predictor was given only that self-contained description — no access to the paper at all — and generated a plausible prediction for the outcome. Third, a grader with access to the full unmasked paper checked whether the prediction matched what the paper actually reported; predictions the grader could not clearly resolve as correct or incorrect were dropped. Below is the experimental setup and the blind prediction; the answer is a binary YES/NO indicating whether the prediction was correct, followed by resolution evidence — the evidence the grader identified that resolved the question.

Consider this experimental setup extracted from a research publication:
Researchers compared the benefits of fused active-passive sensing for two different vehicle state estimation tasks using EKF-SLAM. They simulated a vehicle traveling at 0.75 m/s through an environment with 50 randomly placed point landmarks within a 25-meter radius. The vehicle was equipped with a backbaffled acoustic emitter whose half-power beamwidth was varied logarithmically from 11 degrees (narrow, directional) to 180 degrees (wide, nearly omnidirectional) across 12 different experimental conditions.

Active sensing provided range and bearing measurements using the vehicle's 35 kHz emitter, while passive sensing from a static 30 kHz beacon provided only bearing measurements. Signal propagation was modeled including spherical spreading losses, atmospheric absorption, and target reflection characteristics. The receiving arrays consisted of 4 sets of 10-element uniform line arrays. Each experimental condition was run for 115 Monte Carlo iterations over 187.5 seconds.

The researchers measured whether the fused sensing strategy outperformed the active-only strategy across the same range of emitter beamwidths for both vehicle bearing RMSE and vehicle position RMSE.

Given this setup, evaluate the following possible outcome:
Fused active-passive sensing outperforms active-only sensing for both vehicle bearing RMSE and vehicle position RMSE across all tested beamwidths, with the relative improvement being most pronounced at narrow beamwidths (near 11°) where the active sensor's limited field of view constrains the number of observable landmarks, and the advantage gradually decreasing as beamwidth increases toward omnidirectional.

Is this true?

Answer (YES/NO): NO